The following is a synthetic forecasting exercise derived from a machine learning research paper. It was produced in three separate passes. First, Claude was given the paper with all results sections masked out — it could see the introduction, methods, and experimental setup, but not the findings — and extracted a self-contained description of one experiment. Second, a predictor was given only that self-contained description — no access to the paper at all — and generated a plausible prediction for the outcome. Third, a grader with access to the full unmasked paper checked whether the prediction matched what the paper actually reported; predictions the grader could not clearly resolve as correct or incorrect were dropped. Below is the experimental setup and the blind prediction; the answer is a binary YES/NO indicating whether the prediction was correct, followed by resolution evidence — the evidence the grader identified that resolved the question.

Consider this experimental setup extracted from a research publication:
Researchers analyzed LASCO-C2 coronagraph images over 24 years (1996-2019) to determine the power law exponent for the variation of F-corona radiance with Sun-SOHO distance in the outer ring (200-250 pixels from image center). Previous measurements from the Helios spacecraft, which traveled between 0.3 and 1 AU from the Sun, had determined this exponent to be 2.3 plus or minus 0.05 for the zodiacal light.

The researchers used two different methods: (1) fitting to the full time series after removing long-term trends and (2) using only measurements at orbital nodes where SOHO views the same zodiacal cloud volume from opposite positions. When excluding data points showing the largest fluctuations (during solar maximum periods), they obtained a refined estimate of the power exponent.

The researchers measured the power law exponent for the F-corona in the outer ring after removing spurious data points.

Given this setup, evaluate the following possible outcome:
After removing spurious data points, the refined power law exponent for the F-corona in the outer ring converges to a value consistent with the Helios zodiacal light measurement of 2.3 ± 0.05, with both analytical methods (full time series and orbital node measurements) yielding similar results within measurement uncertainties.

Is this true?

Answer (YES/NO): NO